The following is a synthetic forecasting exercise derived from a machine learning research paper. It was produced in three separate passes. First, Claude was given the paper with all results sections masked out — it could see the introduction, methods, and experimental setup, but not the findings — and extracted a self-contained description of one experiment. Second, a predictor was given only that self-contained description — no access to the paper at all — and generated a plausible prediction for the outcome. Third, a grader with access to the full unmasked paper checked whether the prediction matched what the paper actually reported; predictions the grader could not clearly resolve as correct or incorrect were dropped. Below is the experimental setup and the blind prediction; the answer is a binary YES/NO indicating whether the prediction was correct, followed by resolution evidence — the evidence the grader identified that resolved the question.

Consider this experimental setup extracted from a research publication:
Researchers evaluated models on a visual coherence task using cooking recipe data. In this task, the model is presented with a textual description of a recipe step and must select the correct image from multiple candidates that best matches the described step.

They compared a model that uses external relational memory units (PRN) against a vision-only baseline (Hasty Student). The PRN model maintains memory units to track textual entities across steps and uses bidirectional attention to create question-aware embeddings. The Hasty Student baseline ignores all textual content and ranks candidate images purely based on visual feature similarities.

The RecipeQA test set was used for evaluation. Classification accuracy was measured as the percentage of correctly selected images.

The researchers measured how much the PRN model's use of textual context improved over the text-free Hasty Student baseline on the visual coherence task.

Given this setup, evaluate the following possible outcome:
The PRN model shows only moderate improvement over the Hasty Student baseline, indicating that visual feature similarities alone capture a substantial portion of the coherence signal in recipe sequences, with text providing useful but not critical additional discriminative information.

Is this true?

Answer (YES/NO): NO